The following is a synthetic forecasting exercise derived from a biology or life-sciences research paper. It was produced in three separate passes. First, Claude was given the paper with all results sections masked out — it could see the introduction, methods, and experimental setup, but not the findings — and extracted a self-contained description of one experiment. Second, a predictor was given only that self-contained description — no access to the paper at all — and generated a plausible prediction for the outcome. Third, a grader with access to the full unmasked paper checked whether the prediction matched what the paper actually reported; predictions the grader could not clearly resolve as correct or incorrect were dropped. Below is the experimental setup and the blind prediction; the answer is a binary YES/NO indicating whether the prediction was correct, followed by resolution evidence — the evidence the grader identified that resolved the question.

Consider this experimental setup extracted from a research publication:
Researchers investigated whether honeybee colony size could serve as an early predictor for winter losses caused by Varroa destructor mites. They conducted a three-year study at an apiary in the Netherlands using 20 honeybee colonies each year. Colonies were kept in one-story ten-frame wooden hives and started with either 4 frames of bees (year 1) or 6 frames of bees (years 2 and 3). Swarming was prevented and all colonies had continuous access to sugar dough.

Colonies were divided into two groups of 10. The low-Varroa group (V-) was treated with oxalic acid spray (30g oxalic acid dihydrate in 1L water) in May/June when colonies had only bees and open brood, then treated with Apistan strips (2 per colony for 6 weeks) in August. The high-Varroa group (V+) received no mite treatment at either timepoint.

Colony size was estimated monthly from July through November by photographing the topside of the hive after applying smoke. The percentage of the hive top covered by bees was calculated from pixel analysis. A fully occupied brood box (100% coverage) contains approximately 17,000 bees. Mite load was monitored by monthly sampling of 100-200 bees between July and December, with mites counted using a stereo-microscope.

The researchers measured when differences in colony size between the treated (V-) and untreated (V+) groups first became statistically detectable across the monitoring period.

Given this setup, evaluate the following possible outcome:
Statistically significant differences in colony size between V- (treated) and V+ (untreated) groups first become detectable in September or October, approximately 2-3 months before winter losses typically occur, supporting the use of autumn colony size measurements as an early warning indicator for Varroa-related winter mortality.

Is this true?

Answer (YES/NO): NO